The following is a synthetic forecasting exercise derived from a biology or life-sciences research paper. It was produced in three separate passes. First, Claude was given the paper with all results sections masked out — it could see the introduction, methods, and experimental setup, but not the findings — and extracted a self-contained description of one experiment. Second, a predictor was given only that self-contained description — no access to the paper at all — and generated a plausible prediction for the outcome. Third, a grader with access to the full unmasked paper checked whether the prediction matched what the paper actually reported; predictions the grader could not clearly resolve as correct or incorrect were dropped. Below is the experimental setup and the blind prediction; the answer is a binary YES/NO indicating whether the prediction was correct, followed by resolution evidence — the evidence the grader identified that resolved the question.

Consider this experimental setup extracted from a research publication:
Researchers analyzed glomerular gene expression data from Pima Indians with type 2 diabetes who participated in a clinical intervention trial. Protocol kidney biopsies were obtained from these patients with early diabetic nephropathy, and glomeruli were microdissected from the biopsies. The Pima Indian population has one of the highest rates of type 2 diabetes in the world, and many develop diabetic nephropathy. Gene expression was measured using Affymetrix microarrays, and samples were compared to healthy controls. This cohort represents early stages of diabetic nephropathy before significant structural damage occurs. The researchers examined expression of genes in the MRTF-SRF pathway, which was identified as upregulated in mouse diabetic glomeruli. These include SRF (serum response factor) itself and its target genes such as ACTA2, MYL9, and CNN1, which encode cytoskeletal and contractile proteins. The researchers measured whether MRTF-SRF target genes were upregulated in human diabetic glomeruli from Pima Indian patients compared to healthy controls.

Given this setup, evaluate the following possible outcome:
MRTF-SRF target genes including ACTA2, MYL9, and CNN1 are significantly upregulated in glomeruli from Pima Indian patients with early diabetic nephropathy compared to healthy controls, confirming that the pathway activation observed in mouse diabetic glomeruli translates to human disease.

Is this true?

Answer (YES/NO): YES